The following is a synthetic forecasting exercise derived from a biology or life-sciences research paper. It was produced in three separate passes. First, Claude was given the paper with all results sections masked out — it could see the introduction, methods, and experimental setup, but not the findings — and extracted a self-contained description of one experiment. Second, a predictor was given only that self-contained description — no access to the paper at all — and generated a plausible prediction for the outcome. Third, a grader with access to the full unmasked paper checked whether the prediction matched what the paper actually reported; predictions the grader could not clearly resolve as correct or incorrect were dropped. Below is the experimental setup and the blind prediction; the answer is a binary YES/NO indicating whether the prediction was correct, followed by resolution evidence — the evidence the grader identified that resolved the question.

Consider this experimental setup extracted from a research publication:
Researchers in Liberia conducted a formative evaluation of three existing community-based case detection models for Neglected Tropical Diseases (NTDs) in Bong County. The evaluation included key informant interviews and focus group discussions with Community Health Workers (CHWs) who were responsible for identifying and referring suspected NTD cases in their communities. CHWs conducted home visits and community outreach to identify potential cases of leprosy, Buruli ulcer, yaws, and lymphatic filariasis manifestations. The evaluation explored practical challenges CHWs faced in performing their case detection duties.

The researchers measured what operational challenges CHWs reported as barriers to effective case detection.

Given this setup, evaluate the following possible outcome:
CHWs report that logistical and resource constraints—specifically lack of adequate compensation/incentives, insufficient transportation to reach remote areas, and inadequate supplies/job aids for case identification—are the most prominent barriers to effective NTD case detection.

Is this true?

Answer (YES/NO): NO